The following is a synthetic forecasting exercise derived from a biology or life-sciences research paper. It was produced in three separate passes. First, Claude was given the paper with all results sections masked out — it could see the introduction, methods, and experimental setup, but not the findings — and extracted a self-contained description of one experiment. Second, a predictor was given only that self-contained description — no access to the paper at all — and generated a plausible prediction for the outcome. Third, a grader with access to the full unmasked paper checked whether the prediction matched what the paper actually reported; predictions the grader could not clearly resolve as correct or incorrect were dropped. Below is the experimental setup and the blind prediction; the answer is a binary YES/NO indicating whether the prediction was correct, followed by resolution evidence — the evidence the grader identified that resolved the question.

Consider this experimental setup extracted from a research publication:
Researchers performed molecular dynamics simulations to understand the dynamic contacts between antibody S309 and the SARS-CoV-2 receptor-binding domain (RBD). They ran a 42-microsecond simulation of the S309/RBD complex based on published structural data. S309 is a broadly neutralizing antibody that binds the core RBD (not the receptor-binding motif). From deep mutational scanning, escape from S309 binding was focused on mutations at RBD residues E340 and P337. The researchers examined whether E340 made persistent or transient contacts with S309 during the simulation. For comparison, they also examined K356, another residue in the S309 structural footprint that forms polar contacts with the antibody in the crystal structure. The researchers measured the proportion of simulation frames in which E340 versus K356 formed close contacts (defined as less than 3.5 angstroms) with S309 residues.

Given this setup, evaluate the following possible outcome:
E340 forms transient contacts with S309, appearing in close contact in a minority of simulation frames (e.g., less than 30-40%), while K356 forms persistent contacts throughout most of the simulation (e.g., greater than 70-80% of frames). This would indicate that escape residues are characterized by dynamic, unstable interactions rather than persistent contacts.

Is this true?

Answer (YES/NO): NO